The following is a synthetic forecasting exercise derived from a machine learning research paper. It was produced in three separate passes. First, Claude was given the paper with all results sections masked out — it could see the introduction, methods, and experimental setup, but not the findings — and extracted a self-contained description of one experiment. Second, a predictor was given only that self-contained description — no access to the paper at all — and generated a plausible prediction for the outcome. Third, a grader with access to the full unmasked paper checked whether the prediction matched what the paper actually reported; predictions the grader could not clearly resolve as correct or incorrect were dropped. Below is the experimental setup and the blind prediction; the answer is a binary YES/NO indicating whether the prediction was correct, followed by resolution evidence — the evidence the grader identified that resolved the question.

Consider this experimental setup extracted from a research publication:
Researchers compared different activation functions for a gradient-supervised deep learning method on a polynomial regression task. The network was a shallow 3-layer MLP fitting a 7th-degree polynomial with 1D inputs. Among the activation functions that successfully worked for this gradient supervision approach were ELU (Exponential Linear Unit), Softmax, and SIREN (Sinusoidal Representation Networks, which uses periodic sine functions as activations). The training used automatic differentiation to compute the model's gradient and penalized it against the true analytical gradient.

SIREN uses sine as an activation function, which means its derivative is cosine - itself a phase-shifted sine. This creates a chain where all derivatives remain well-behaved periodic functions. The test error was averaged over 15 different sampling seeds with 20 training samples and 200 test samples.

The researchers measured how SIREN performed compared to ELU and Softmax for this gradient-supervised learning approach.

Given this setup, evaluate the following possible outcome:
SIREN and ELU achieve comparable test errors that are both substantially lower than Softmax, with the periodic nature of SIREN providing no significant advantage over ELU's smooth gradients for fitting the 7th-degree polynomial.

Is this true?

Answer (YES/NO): NO